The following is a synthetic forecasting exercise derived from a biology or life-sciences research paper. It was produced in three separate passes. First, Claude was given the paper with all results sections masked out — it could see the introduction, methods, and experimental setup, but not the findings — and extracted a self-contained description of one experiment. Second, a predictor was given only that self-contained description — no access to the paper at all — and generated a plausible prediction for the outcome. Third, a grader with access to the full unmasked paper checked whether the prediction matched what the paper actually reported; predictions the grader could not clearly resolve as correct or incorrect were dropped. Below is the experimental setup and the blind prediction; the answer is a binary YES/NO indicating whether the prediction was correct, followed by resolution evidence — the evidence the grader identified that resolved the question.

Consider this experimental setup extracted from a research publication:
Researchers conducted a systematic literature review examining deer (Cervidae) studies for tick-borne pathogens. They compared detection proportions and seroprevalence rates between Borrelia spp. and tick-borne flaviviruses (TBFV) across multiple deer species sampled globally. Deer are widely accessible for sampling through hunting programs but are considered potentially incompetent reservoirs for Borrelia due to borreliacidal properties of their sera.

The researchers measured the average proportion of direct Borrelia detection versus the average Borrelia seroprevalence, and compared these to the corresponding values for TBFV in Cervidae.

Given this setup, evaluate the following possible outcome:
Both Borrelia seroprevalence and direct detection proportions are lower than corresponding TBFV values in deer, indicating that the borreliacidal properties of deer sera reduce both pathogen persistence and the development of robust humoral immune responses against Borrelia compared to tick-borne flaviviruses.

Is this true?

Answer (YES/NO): NO